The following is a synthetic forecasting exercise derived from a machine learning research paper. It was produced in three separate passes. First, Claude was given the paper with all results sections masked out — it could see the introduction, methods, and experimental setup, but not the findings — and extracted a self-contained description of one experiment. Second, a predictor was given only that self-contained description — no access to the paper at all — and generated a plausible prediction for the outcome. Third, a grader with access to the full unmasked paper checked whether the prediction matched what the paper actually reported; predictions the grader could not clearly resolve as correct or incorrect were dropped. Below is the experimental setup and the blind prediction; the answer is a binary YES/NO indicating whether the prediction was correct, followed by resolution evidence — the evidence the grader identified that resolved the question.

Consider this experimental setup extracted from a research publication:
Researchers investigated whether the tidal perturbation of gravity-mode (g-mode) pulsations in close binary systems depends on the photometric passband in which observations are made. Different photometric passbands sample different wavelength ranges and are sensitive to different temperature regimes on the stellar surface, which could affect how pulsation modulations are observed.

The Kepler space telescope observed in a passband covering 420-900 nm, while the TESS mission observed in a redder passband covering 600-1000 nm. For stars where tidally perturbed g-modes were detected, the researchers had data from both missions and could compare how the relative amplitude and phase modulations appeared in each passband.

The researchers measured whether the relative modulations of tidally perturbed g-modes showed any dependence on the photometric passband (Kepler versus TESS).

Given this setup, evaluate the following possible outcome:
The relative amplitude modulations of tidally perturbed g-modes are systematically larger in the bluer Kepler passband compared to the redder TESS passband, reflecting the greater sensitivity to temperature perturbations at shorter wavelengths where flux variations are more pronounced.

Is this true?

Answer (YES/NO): NO